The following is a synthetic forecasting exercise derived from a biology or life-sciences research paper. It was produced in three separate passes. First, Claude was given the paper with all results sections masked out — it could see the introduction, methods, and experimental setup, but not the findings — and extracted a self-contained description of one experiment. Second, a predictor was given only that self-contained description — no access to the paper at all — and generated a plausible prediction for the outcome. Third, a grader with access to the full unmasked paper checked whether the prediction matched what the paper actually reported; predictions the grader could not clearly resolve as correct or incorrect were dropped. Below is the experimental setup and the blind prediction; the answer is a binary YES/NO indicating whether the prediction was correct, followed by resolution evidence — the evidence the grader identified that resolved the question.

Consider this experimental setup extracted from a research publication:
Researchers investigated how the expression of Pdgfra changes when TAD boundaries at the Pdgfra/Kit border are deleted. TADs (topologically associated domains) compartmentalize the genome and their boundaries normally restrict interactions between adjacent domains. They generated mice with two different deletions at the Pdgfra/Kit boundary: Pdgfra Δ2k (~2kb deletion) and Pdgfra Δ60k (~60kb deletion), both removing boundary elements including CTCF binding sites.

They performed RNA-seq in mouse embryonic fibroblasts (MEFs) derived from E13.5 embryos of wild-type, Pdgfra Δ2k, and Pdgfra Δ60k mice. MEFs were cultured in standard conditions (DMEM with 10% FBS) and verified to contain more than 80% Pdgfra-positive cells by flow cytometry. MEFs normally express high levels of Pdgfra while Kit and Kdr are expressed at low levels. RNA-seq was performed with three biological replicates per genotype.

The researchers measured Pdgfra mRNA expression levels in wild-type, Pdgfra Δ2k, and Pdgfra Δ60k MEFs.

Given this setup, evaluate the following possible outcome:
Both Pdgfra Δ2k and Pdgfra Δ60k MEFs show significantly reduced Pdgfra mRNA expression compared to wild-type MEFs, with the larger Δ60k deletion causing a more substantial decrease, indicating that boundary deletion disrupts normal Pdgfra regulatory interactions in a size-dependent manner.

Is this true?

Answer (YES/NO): NO